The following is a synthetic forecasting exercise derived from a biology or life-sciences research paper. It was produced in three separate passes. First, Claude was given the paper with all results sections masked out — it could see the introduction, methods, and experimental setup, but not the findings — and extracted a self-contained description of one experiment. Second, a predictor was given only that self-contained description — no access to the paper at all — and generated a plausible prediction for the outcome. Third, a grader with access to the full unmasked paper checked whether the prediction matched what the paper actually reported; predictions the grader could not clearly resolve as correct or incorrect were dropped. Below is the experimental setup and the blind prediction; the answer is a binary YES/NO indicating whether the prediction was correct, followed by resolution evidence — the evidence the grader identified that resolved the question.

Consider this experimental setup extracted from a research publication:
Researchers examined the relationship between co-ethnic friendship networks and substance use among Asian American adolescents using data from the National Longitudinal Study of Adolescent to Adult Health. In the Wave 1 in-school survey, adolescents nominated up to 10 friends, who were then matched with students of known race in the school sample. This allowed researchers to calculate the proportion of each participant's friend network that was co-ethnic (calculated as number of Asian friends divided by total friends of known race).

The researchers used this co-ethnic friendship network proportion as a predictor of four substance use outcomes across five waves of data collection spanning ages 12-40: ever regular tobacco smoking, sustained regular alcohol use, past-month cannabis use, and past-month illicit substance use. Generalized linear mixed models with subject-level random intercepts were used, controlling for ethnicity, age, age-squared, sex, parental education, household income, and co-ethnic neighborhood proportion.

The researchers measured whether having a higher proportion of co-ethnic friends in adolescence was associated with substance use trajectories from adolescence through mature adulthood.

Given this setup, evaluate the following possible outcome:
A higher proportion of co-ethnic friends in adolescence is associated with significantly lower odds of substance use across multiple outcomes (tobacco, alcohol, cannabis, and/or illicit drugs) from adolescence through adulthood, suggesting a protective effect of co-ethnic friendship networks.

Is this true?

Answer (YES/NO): YES